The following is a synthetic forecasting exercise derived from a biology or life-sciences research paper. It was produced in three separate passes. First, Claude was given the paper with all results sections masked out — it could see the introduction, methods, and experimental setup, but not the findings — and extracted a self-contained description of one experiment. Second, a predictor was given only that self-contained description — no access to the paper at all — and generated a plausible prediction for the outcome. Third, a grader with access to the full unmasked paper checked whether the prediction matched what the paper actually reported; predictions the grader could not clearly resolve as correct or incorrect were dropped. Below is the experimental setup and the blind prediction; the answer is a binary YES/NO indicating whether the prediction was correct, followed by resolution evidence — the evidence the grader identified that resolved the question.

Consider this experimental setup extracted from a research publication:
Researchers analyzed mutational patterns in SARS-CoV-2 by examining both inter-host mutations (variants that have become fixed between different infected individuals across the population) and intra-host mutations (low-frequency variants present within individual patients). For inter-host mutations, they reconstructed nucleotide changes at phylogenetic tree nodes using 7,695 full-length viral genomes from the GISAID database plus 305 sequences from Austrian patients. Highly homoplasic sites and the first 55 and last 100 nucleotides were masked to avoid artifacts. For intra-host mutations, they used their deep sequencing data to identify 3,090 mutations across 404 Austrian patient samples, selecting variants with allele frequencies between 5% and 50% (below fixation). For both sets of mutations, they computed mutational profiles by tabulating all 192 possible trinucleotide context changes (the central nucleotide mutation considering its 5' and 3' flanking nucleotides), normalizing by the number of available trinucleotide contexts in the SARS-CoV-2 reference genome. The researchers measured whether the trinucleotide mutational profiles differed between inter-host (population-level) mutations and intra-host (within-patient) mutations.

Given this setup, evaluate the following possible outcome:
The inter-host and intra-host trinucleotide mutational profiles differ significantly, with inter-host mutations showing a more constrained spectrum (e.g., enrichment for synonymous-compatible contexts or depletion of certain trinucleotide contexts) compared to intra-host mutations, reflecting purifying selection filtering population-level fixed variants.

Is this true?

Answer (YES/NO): NO